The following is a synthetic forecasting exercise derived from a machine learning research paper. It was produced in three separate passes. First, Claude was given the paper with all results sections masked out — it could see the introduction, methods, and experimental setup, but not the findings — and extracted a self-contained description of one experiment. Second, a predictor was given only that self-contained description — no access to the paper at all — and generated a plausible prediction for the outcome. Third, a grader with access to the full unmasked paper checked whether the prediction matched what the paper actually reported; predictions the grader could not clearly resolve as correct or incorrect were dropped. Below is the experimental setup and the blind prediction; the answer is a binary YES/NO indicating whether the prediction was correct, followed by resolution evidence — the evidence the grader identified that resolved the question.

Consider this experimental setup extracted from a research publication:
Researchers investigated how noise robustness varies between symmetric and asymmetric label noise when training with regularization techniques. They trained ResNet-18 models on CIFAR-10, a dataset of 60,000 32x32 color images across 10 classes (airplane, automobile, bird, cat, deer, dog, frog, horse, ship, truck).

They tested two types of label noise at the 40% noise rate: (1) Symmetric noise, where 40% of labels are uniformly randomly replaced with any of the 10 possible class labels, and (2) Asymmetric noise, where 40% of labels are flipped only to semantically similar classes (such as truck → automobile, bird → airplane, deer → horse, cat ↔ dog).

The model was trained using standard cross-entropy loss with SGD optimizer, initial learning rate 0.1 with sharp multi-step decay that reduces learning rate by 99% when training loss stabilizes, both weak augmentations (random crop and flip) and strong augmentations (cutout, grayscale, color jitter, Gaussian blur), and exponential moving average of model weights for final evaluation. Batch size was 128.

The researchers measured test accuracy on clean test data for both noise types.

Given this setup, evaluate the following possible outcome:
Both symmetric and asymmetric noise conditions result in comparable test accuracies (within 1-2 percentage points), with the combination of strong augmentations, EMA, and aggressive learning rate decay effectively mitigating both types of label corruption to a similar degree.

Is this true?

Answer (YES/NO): YES